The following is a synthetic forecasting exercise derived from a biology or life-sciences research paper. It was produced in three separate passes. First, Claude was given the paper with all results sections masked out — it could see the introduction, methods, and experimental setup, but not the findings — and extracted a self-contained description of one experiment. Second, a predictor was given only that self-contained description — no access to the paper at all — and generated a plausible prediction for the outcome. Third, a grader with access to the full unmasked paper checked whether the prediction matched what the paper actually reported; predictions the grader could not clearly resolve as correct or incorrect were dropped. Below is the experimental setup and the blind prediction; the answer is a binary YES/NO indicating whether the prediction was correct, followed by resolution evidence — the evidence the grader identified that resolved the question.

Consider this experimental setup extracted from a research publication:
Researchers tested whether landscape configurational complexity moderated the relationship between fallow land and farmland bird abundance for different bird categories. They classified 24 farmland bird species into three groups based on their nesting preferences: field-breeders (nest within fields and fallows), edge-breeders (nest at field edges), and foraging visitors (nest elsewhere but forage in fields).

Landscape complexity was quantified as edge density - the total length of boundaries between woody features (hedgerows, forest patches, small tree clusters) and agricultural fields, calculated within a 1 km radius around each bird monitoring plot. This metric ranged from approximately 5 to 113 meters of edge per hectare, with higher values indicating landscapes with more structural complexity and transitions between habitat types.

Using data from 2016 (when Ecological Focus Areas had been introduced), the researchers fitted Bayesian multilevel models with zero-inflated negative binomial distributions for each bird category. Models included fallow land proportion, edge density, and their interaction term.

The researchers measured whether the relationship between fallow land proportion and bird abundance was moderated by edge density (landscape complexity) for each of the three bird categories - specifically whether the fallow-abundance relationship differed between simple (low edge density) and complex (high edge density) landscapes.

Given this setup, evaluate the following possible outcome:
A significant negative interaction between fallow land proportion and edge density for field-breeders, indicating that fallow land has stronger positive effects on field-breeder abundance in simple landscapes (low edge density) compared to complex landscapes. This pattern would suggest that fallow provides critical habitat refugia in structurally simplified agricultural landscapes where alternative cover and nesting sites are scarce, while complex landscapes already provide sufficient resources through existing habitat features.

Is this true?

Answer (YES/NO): NO